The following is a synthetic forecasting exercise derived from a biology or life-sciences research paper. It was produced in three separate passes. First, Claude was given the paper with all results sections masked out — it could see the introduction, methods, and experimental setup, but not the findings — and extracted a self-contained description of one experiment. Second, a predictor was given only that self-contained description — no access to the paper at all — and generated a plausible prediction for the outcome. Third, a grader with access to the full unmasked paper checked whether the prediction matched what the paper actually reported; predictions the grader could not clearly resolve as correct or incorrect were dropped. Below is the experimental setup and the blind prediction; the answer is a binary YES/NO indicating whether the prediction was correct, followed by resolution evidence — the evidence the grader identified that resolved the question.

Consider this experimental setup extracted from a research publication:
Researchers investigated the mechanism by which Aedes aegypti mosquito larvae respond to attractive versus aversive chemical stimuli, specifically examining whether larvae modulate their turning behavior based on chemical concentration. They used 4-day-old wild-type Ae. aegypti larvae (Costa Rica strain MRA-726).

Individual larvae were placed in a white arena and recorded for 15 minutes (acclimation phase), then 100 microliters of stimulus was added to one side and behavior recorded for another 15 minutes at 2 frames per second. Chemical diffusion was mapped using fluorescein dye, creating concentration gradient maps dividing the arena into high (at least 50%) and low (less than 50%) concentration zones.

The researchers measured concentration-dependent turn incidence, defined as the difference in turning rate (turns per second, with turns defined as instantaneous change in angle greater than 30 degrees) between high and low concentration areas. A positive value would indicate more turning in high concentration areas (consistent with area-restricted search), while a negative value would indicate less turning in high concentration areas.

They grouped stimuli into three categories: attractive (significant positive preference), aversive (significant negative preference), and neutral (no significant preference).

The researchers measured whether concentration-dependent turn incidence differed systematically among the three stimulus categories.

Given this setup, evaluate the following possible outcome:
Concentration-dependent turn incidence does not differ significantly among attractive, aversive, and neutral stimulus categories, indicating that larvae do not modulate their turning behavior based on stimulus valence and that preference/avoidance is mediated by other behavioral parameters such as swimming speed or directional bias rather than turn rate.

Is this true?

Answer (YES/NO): NO